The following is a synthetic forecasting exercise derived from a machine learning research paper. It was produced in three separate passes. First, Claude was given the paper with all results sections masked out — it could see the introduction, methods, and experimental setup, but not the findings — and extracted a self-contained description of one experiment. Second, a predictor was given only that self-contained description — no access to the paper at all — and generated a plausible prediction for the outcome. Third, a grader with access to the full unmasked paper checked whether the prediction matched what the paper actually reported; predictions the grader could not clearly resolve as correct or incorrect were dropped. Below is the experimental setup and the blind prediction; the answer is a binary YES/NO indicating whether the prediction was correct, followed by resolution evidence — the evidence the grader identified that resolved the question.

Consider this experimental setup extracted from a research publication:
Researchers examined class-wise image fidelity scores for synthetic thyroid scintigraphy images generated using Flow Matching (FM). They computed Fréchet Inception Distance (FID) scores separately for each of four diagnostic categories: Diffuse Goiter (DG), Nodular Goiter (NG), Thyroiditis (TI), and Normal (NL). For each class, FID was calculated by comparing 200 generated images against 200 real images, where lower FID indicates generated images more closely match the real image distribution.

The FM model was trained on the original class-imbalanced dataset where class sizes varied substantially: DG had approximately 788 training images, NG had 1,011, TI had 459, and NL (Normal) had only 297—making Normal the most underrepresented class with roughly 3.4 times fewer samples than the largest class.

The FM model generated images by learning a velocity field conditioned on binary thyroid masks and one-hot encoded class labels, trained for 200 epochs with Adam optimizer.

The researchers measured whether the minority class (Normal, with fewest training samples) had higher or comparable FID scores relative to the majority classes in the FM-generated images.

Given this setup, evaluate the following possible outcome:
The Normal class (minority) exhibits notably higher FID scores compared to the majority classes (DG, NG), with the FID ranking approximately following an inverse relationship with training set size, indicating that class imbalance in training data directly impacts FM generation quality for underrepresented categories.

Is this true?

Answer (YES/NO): NO